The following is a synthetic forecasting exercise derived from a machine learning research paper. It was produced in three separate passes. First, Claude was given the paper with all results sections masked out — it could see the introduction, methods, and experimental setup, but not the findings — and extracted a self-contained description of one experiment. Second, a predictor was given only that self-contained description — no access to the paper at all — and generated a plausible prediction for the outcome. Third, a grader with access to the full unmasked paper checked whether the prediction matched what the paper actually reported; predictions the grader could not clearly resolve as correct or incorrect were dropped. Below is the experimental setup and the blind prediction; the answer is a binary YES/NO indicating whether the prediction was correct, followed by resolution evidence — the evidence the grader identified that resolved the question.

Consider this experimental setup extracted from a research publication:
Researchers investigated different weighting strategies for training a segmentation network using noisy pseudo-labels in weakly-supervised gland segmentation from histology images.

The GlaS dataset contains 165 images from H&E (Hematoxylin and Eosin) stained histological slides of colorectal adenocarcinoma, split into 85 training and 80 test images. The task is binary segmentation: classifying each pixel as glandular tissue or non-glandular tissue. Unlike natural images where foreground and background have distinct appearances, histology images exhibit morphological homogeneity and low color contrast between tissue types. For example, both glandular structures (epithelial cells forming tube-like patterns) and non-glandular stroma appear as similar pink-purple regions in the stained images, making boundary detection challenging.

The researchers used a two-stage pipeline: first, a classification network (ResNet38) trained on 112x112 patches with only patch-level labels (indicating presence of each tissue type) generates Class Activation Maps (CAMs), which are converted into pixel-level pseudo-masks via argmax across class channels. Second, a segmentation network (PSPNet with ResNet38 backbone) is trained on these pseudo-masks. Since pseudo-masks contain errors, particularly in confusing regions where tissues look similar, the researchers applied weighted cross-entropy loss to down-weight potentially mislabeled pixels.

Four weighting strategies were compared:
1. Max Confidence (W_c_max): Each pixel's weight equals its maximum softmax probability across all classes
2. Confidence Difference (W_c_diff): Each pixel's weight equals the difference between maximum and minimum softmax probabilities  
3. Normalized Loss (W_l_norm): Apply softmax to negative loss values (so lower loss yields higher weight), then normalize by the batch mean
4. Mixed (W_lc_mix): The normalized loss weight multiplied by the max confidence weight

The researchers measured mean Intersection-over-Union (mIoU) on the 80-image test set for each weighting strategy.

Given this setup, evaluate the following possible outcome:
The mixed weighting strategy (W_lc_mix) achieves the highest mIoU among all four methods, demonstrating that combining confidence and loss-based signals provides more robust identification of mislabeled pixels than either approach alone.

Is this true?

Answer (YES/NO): NO